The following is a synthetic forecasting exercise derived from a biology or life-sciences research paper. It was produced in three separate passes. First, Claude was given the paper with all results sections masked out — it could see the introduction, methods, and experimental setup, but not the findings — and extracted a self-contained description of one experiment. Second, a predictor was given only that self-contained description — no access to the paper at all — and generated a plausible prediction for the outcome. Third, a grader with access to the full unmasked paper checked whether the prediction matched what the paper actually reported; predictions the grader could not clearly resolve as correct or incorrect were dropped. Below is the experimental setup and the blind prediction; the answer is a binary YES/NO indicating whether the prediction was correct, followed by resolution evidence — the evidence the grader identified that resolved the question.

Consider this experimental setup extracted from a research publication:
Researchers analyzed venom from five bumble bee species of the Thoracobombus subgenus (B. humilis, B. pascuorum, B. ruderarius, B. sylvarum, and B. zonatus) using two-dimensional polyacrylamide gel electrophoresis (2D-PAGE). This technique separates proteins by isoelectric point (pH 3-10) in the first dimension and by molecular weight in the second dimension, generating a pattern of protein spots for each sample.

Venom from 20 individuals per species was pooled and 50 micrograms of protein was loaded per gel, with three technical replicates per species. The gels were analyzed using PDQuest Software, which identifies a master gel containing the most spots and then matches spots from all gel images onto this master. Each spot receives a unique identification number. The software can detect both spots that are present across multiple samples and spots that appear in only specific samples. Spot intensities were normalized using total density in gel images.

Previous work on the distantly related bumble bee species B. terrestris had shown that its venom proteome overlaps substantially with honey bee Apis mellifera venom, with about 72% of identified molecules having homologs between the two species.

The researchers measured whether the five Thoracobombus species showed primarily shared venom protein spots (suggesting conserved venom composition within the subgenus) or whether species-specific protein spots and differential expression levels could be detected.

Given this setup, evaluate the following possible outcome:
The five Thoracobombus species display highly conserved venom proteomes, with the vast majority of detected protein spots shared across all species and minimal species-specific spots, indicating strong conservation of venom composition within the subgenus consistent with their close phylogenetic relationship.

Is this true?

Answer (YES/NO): NO